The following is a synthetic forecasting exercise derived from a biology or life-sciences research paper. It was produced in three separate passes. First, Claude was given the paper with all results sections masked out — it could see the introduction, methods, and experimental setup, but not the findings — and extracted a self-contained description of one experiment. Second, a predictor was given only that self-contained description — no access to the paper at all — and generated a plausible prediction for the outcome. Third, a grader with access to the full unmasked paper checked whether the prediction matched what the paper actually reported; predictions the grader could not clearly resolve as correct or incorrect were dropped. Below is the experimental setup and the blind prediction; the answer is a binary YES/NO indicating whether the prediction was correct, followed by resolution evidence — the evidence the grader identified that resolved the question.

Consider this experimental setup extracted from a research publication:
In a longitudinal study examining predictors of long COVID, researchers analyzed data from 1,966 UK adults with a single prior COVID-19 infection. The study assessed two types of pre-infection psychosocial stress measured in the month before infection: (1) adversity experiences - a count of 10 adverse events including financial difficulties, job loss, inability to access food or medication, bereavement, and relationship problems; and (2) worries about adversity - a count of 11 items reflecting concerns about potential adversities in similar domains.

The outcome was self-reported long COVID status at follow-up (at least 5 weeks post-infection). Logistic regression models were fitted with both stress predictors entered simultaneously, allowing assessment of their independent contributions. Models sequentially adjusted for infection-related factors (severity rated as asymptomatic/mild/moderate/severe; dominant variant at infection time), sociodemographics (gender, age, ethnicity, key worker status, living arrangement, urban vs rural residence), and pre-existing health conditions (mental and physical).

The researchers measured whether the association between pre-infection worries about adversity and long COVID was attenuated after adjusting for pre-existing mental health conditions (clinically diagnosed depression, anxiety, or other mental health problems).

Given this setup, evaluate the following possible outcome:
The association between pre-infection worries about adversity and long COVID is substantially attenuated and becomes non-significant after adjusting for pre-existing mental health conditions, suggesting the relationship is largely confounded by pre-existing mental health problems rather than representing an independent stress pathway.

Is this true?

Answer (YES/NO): NO